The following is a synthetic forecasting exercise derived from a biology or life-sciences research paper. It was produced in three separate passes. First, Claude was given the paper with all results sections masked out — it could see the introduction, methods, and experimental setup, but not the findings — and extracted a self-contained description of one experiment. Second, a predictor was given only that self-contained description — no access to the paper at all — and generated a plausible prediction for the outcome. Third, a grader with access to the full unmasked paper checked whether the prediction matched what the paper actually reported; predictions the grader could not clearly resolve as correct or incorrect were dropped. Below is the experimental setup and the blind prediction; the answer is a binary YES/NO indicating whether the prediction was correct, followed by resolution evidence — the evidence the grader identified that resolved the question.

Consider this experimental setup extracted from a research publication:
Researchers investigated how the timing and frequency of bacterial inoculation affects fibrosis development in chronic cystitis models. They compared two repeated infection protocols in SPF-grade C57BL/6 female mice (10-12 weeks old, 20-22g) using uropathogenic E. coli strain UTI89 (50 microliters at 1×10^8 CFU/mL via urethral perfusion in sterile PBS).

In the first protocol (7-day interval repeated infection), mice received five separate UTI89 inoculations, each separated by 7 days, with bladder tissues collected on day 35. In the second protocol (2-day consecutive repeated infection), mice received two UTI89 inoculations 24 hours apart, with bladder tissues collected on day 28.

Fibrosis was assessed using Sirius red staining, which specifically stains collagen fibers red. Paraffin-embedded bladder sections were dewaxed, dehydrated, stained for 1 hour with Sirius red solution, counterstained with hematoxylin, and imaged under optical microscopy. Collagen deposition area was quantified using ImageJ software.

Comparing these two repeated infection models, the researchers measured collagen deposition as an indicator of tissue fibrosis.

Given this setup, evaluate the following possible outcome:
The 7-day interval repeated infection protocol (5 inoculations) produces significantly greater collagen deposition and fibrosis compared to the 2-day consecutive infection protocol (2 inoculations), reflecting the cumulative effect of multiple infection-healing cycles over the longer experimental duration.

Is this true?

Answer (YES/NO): YES